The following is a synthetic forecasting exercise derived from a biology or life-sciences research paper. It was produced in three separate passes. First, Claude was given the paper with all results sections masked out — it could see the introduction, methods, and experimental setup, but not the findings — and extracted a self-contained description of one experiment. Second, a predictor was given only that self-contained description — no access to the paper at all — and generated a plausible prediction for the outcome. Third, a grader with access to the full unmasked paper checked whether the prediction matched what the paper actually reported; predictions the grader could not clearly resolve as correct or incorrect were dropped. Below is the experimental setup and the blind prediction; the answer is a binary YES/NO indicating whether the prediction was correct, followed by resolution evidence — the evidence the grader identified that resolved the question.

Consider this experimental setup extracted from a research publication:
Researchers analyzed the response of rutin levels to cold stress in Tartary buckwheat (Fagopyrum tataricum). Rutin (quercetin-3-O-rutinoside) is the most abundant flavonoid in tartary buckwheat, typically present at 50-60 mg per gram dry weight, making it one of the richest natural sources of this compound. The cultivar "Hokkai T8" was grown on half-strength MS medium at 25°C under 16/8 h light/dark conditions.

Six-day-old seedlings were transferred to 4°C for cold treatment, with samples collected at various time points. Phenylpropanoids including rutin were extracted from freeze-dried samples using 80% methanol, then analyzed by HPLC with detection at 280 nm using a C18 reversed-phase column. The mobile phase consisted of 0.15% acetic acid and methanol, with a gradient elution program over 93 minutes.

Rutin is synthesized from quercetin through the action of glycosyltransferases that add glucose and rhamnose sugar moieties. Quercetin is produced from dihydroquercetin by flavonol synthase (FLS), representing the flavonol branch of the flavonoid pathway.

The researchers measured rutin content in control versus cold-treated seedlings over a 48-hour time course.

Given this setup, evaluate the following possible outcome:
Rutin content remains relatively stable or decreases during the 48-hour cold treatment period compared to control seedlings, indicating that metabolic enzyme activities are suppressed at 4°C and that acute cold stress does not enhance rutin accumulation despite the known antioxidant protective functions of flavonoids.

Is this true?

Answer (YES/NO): NO